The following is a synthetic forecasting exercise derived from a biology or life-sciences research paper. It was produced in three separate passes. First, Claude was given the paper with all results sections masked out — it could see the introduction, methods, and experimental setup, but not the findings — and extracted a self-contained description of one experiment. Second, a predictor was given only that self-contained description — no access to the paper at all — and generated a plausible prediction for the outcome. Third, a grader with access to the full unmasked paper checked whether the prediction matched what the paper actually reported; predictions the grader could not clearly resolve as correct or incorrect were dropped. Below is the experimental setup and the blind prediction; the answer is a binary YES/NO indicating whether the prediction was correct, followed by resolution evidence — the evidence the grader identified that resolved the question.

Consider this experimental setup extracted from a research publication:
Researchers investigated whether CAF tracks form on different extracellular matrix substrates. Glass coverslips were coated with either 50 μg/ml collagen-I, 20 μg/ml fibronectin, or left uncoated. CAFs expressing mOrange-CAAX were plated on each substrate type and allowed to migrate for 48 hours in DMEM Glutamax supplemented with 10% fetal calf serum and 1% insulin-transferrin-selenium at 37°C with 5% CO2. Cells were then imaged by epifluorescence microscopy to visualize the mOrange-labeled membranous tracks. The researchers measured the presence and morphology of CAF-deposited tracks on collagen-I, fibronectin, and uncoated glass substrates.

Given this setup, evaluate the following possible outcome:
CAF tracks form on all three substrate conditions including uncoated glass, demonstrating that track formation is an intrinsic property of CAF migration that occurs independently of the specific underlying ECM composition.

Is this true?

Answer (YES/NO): YES